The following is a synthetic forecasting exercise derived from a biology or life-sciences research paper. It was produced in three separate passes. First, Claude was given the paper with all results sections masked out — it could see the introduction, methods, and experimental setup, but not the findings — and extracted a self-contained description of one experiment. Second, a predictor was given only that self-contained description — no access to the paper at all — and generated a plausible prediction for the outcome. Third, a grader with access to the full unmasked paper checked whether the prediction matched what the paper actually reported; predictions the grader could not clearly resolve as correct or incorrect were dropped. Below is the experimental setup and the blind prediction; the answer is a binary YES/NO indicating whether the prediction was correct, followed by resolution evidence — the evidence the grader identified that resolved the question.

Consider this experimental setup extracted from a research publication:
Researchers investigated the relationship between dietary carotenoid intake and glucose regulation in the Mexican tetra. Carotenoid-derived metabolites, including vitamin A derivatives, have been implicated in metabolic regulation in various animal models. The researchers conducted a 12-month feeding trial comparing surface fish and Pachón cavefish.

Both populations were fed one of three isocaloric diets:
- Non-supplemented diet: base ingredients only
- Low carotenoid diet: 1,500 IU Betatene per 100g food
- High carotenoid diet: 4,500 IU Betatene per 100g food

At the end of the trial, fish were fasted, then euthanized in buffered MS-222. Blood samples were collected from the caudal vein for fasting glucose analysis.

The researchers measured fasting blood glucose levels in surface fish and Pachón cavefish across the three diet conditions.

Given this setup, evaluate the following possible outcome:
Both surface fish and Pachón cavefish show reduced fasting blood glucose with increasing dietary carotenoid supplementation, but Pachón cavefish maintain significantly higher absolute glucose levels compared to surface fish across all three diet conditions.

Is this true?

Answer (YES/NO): NO